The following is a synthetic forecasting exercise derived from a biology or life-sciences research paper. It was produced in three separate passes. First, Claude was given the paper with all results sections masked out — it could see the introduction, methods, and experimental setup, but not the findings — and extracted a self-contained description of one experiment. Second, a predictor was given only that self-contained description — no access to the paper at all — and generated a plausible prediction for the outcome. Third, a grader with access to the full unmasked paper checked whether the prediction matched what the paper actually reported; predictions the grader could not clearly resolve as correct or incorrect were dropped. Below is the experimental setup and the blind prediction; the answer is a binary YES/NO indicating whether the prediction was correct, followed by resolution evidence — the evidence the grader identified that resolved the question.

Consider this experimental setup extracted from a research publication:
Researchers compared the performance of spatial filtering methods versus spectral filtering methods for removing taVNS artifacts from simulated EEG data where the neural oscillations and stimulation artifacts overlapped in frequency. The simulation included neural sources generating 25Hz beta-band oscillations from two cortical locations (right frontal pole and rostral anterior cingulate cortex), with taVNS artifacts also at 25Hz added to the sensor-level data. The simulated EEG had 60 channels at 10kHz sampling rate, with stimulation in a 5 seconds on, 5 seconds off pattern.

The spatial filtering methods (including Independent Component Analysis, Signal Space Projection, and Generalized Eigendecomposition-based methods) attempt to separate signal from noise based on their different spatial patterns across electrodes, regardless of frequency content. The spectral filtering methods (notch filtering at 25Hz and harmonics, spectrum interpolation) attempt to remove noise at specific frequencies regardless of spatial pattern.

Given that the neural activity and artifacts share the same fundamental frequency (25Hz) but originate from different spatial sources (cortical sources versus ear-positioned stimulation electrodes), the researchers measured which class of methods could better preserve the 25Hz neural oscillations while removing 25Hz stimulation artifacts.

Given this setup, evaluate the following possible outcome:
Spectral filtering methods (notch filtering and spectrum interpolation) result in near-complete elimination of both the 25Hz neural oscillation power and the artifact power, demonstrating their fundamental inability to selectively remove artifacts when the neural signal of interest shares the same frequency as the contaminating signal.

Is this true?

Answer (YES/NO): NO